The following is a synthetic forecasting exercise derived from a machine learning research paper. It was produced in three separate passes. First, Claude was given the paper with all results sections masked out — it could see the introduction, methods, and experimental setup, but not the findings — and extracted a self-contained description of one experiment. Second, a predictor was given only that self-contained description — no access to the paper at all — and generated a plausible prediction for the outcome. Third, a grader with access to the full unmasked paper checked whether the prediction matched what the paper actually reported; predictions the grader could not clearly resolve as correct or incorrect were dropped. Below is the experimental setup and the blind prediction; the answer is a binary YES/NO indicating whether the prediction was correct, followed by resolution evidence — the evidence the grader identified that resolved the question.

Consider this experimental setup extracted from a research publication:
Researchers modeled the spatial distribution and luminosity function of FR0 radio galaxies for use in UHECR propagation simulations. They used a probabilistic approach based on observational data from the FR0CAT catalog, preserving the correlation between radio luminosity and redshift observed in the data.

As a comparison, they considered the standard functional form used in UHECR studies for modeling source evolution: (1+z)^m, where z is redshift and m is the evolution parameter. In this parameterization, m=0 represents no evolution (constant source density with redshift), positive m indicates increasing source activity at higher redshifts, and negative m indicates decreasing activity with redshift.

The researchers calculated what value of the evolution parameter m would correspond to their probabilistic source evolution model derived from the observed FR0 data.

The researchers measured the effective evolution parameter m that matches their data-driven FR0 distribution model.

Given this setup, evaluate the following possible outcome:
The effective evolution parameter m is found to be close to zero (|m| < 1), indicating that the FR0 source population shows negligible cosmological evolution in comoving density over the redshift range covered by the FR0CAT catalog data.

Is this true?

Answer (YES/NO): NO